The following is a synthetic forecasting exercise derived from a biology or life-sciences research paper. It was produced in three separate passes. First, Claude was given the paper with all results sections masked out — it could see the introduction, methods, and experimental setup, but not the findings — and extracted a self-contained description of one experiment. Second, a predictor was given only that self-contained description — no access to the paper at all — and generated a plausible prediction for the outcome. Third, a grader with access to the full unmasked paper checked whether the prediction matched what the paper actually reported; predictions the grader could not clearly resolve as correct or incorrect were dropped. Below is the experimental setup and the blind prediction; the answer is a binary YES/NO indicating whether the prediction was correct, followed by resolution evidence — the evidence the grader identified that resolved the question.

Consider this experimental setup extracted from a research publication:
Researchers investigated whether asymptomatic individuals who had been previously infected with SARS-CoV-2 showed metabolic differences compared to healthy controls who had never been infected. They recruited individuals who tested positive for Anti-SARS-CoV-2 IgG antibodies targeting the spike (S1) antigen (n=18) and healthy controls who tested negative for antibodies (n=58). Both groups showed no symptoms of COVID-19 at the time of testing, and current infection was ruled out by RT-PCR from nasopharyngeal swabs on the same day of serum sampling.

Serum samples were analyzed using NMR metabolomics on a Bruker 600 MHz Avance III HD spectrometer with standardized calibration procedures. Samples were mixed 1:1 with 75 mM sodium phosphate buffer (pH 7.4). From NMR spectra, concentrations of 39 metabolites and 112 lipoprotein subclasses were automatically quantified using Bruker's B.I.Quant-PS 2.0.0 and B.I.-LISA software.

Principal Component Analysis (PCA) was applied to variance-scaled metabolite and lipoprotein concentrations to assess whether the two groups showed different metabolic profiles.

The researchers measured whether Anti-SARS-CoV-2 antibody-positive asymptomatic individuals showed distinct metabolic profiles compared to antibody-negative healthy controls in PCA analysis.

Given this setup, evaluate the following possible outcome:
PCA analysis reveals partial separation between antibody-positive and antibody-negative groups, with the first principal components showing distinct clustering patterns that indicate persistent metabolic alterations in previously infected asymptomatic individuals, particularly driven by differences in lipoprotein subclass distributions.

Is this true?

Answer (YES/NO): NO